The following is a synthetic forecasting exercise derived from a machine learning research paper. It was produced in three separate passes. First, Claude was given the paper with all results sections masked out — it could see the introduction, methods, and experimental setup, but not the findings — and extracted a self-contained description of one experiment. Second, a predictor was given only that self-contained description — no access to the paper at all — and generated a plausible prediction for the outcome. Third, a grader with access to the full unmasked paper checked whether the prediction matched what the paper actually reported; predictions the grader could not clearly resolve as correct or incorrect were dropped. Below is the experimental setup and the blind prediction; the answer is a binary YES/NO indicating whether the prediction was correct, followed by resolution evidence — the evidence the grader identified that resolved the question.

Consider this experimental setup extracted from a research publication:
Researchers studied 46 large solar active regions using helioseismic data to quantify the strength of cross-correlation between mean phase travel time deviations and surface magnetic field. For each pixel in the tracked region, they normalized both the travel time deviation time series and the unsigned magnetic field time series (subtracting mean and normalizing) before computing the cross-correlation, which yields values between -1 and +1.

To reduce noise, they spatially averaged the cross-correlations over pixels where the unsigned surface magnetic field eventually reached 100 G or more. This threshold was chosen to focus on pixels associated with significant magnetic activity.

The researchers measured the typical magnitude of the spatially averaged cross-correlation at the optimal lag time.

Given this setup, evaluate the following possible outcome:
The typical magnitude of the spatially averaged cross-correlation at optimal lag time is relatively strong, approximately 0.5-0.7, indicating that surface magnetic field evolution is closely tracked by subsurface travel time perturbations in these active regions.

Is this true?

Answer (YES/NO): NO